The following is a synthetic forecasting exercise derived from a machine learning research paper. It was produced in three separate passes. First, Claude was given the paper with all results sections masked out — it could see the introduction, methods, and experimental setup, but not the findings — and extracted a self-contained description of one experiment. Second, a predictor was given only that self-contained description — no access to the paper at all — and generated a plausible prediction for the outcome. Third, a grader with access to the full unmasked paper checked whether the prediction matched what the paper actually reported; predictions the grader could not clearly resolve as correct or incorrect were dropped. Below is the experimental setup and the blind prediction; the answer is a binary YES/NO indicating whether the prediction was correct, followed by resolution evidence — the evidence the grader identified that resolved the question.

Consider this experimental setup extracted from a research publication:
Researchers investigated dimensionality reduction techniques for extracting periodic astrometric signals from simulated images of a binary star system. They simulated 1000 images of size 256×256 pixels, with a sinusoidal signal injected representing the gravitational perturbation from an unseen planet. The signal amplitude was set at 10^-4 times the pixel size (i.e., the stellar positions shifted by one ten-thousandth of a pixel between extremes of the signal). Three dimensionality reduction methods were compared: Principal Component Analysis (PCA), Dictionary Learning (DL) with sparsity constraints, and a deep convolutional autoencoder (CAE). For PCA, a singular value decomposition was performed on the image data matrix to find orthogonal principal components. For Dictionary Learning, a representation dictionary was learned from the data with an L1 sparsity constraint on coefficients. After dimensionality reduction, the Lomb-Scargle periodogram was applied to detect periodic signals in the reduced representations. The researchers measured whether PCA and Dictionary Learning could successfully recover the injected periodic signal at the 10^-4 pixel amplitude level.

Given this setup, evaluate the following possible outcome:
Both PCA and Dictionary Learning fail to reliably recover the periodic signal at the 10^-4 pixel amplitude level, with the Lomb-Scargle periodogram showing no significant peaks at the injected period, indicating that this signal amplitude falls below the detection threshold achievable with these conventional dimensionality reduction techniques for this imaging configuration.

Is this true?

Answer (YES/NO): NO